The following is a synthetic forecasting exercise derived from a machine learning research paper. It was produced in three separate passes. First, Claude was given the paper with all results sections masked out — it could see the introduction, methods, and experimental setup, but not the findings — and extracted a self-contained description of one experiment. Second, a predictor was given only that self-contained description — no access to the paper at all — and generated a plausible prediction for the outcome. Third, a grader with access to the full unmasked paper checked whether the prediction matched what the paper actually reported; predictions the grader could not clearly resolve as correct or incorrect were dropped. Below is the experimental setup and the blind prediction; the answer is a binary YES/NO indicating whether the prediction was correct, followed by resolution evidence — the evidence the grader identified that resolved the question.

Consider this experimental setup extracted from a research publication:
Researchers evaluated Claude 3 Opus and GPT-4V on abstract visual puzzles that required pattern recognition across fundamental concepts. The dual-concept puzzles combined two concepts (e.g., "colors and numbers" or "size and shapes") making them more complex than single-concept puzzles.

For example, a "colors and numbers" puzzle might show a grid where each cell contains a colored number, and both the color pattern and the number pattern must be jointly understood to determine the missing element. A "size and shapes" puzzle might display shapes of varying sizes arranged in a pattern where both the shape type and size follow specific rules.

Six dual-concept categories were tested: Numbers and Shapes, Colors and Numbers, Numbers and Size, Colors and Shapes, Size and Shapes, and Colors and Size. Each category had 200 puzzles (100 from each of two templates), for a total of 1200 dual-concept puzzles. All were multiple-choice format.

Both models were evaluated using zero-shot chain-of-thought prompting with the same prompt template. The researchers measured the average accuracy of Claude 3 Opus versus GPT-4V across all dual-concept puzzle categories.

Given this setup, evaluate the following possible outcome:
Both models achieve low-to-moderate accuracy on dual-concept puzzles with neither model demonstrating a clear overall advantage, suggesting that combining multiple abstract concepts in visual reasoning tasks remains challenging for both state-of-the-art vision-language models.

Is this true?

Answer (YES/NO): NO